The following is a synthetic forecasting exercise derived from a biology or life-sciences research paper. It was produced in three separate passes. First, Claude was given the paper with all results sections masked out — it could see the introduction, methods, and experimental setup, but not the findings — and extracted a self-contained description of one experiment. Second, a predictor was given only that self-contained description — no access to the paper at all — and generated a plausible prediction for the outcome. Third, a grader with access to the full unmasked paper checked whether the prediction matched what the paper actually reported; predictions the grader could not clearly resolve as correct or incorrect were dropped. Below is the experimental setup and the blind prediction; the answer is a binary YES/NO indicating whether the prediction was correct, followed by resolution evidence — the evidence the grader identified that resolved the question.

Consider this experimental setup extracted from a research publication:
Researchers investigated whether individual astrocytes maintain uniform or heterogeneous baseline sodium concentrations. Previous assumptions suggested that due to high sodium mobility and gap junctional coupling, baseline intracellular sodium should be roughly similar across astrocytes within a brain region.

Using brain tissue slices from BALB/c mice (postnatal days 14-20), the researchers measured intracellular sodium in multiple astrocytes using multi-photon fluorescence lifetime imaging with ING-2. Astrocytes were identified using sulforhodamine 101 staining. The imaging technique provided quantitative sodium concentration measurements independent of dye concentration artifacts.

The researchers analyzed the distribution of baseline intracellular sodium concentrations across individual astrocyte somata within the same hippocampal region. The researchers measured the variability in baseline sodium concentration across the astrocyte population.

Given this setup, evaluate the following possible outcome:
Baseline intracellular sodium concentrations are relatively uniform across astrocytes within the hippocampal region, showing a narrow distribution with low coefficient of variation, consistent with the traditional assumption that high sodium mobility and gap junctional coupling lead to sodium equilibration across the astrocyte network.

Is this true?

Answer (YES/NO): NO